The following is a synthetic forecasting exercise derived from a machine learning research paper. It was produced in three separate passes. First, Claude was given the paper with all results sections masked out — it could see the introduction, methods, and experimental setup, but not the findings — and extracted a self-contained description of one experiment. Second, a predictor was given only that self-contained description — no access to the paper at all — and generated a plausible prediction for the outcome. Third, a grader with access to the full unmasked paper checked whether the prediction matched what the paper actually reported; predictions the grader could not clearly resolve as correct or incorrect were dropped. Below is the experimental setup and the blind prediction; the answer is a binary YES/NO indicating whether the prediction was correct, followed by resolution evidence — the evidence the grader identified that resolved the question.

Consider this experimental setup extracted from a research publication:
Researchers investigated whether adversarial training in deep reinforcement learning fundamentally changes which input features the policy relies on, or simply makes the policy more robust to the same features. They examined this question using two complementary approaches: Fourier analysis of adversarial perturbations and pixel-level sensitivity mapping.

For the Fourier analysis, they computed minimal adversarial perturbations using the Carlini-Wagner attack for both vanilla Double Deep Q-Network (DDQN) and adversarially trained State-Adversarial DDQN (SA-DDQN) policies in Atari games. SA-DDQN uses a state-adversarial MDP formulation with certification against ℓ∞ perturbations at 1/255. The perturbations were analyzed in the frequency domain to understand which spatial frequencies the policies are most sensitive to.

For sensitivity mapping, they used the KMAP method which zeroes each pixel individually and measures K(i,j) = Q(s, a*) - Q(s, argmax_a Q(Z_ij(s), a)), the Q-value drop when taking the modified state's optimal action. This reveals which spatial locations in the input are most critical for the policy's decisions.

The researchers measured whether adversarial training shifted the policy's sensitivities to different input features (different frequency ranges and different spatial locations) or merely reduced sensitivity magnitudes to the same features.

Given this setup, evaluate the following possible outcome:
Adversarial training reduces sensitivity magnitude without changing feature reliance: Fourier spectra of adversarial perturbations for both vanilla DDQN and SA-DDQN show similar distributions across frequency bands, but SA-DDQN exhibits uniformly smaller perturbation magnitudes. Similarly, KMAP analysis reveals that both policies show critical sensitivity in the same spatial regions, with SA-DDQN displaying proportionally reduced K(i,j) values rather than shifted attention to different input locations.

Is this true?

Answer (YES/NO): NO